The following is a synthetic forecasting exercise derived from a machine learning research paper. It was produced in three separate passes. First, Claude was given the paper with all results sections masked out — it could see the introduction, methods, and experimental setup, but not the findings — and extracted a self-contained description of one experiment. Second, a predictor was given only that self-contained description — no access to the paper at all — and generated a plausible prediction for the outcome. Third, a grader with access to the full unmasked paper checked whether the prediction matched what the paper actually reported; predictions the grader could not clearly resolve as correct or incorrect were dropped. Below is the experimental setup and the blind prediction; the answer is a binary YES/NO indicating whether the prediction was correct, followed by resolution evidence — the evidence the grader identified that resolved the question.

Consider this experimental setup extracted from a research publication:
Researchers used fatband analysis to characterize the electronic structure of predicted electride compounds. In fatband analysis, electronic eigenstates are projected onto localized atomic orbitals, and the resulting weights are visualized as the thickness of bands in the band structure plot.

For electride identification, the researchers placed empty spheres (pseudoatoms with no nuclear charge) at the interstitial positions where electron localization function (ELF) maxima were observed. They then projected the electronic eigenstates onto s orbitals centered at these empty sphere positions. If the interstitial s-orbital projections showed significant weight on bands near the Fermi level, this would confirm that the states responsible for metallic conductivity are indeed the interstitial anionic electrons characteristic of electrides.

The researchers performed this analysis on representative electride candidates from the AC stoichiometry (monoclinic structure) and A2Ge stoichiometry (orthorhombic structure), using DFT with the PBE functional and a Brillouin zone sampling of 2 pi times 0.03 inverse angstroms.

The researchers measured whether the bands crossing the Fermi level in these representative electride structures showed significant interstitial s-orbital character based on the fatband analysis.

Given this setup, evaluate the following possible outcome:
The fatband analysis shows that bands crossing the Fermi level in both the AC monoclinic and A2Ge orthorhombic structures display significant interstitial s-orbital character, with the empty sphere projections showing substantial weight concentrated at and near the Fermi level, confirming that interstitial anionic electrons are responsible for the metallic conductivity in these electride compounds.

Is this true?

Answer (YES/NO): YES